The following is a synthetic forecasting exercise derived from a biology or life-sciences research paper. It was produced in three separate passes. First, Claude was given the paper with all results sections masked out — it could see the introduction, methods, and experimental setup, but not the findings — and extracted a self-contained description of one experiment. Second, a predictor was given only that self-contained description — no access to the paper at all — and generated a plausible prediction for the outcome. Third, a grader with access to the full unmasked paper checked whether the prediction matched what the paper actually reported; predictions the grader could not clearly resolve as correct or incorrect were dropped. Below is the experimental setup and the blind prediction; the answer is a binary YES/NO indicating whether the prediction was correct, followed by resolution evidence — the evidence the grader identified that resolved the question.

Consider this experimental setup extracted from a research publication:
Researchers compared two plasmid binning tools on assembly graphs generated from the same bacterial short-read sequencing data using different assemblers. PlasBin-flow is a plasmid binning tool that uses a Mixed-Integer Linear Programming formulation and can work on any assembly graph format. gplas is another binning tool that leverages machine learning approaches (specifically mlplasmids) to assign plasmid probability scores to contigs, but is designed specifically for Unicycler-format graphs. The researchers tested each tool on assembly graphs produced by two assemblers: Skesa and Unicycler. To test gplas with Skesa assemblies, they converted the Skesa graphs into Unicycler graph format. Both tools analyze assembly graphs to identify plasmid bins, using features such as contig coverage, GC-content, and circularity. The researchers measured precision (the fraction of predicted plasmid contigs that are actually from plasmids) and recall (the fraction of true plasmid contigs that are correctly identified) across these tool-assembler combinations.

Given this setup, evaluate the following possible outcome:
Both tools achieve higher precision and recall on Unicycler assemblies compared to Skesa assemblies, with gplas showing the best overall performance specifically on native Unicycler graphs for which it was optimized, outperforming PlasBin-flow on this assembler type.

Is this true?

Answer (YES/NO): NO